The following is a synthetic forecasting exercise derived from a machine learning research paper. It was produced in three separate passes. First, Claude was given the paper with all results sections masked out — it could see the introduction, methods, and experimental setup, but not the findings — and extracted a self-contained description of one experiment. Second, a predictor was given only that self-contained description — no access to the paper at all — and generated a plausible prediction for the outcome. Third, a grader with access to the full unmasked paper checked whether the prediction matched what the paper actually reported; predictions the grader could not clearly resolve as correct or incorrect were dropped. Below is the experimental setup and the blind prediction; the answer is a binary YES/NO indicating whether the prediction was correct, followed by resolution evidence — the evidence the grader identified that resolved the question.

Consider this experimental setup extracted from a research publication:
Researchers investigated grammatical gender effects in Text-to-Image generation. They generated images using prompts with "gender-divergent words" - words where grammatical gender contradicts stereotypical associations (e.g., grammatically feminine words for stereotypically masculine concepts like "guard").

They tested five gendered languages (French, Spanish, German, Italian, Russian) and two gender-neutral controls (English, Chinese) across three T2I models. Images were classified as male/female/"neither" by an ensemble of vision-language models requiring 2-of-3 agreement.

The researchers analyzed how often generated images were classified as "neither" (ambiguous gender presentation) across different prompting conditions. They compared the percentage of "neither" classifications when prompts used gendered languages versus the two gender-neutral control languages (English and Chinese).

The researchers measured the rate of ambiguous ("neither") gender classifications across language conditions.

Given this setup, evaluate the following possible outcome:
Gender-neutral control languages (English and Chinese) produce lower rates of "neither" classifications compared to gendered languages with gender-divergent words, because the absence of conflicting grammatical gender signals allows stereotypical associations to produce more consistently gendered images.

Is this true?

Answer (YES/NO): YES